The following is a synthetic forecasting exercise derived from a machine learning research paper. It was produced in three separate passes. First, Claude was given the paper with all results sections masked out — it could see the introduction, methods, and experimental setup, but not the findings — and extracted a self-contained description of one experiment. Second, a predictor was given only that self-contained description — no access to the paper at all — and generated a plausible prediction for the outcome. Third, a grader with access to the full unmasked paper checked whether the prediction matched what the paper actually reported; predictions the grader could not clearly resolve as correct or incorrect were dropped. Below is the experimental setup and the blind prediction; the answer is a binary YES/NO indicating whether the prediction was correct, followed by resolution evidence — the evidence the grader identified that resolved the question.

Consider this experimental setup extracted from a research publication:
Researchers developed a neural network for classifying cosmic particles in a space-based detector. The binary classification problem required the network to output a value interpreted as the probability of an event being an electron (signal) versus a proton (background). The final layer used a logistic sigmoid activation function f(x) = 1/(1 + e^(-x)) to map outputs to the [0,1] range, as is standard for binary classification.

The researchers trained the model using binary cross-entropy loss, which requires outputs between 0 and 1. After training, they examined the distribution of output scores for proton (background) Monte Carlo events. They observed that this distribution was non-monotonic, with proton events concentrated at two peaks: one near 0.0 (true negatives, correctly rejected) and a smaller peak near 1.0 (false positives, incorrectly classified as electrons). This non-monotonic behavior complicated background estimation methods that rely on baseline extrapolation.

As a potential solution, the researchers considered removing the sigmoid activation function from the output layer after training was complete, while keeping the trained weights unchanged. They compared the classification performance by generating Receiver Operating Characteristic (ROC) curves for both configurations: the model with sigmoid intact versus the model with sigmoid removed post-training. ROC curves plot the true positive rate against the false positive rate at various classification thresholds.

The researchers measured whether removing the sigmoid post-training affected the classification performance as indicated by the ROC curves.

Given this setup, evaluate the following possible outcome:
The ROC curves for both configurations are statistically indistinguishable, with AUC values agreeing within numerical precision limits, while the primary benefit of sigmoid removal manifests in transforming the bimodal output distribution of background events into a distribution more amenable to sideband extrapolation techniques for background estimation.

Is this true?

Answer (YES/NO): NO